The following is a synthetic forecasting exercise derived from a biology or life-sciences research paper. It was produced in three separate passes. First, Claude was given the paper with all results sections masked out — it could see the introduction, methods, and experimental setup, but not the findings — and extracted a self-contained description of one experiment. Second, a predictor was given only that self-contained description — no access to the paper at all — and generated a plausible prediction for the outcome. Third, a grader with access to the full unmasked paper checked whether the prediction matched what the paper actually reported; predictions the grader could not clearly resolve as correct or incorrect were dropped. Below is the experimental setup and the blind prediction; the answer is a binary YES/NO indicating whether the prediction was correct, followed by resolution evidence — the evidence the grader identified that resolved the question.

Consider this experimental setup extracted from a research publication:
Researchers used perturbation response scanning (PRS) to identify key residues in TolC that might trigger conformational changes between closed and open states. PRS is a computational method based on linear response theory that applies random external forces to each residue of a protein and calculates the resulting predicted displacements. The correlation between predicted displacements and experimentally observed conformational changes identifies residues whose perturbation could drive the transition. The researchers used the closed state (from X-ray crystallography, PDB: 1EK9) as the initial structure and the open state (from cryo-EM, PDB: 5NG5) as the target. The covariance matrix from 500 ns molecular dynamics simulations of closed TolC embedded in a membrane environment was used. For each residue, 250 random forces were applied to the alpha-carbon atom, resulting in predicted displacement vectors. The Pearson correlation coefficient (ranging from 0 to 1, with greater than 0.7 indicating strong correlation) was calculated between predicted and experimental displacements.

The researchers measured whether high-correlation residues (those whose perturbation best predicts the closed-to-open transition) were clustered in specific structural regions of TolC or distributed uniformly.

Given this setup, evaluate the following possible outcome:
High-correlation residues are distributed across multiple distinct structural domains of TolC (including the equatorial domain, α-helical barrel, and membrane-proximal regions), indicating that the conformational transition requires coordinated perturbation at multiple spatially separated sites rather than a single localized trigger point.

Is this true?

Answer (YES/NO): NO